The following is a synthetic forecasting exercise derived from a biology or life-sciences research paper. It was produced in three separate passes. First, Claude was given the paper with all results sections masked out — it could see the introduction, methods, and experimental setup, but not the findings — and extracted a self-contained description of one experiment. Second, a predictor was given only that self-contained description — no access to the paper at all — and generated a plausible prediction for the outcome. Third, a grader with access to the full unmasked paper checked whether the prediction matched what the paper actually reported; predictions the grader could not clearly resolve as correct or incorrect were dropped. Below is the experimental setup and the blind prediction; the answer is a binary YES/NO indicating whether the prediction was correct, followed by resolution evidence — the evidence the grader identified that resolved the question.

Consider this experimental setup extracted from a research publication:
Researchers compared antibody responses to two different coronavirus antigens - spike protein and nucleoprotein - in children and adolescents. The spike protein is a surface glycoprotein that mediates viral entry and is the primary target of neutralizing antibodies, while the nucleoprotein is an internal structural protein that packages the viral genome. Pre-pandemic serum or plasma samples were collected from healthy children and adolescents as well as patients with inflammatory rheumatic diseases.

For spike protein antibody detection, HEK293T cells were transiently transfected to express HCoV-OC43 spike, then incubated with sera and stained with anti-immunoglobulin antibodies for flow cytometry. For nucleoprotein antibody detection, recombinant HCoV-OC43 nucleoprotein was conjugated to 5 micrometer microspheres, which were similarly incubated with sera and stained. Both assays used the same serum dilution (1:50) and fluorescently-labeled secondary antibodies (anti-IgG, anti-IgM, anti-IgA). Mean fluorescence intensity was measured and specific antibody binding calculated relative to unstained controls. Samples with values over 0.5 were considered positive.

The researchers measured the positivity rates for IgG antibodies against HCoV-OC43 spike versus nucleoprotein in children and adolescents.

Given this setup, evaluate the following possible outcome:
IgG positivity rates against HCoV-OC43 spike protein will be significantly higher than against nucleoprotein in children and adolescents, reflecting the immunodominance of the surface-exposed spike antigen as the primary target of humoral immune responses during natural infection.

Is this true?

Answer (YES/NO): YES